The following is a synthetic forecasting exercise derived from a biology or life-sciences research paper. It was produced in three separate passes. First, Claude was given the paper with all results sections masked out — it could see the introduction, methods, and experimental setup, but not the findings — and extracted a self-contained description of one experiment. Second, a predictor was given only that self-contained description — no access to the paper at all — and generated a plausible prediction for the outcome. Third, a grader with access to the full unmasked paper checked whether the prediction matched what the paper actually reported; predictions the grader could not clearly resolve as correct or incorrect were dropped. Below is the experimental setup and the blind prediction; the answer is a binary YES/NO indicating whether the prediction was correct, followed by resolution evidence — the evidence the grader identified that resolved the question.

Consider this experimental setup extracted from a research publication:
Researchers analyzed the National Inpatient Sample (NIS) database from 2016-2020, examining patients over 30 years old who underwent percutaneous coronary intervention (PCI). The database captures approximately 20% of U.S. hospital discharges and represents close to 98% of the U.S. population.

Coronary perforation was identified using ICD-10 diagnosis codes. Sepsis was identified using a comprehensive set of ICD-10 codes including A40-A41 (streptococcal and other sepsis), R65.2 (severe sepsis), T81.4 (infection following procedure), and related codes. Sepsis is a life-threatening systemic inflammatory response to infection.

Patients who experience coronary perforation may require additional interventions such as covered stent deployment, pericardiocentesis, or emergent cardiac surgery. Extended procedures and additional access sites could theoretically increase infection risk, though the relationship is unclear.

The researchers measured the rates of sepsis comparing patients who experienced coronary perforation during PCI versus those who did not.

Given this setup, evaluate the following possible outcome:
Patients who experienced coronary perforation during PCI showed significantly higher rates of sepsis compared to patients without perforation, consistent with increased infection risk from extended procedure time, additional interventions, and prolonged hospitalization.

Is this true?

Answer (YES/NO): NO